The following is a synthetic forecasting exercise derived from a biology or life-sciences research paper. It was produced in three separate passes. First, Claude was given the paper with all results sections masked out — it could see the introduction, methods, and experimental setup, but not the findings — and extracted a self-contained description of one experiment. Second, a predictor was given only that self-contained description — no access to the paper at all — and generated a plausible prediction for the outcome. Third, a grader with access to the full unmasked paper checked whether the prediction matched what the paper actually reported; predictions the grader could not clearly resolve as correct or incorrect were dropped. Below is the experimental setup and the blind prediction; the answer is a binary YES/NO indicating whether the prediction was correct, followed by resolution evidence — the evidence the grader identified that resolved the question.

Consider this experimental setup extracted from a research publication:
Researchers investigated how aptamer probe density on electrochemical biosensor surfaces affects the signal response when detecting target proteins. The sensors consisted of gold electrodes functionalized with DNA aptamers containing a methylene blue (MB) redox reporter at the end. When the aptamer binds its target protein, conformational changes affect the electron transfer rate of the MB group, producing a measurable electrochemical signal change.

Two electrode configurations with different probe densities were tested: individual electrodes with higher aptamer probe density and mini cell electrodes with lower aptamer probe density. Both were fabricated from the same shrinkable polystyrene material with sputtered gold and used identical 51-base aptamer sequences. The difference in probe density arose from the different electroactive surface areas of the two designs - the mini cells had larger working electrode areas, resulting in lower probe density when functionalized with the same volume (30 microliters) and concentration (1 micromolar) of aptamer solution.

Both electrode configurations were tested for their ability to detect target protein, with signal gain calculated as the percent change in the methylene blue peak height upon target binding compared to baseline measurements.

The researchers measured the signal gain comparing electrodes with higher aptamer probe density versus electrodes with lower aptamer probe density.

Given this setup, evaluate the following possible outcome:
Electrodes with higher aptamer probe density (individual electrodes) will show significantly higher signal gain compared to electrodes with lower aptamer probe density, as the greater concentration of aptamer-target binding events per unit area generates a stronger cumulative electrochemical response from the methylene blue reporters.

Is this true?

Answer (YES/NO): NO